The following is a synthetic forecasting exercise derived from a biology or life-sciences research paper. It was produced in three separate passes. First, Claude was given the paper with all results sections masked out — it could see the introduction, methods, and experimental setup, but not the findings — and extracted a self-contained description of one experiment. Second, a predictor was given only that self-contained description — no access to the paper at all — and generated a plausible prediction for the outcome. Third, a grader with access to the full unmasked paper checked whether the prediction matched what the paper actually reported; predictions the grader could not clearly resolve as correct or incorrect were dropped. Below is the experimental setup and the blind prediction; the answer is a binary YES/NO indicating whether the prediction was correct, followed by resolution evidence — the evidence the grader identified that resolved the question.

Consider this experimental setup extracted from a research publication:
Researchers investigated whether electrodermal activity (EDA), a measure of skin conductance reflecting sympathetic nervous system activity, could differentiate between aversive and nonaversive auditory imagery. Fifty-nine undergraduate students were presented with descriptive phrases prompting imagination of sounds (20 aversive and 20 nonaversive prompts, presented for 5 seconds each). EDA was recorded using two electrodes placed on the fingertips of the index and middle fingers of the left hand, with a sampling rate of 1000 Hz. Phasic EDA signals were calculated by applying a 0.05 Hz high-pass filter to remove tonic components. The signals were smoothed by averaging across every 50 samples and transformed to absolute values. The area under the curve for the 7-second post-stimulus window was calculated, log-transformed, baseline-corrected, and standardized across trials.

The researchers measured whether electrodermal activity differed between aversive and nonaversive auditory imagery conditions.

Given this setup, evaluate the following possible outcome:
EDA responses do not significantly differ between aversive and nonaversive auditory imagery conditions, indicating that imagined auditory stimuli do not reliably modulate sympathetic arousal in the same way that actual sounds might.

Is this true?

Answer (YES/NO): YES